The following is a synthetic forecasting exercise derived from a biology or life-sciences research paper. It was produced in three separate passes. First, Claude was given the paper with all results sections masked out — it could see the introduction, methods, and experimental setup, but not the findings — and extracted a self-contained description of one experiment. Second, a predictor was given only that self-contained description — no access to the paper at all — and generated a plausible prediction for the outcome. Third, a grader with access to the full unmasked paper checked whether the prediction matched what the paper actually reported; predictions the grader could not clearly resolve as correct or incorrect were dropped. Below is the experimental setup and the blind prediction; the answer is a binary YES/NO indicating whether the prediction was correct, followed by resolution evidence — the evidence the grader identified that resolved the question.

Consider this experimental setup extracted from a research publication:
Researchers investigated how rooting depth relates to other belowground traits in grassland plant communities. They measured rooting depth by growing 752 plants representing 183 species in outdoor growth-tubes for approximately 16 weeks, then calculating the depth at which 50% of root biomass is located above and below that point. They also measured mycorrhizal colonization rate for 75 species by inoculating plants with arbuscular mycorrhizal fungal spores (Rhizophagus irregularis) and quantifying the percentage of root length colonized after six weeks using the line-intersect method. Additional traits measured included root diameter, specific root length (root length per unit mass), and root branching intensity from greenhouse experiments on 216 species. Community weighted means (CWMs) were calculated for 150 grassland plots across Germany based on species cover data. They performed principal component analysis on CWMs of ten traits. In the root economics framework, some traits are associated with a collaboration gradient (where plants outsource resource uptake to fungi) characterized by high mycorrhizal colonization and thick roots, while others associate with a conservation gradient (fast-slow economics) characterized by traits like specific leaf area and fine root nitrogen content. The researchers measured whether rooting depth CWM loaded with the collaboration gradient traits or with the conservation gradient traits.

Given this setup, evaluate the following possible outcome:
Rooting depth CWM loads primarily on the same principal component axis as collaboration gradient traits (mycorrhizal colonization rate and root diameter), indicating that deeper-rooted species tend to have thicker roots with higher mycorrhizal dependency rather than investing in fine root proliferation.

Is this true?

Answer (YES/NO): NO